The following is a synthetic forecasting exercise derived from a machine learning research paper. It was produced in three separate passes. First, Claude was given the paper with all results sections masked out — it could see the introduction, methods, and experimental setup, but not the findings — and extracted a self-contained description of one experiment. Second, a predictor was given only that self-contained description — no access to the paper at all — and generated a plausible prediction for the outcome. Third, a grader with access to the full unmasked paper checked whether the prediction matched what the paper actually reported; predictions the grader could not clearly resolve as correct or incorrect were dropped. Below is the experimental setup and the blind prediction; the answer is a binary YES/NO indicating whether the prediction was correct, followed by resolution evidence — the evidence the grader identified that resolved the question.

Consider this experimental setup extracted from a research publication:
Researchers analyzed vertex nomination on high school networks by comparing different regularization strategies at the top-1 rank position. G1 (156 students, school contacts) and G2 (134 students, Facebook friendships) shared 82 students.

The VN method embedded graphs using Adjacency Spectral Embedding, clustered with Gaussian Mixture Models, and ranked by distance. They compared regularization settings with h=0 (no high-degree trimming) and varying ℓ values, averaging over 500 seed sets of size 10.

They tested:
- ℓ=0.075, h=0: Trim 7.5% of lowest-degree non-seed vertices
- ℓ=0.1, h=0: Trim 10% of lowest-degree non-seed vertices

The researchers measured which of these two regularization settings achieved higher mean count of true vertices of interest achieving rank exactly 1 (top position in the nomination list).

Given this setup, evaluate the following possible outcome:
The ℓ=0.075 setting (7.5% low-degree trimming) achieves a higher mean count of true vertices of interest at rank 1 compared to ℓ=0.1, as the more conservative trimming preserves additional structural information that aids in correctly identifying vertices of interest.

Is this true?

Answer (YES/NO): YES